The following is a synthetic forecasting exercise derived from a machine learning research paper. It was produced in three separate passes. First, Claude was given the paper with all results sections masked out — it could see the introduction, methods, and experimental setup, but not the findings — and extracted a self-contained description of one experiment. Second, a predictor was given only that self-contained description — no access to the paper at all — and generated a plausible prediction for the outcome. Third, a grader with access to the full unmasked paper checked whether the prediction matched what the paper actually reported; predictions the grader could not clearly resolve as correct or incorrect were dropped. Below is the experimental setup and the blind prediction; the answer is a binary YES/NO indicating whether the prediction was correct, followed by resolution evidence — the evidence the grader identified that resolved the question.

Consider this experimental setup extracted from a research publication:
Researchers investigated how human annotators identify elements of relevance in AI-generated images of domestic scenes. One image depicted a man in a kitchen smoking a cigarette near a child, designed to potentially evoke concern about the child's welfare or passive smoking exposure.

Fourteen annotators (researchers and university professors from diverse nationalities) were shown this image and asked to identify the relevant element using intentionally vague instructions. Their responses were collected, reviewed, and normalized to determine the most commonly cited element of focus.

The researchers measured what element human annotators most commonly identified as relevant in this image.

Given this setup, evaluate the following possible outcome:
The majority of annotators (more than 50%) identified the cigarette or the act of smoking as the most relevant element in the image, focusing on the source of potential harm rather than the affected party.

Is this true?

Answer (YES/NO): NO